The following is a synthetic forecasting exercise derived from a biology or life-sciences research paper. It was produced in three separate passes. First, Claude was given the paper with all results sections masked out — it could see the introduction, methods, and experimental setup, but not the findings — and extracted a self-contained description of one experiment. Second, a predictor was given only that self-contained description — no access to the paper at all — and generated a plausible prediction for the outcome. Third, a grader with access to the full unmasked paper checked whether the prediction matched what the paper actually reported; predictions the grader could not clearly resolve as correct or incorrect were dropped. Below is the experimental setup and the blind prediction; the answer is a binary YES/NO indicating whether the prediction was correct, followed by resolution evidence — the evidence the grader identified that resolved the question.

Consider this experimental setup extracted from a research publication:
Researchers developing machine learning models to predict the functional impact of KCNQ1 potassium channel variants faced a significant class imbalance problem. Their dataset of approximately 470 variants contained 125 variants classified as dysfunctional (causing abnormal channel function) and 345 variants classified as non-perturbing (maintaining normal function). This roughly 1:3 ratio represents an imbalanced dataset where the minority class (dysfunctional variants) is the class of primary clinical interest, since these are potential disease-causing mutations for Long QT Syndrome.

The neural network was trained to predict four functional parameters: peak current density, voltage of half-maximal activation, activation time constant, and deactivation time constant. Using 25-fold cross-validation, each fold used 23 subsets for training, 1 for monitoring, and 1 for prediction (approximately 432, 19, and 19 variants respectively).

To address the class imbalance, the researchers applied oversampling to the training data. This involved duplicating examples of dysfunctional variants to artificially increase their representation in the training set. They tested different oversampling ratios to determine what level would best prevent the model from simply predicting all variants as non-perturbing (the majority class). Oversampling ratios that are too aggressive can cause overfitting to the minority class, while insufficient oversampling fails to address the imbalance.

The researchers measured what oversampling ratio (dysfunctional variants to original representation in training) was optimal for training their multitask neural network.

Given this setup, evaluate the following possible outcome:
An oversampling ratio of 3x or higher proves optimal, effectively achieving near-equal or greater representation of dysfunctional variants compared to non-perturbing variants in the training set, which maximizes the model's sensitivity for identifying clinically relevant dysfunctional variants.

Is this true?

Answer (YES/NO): YES